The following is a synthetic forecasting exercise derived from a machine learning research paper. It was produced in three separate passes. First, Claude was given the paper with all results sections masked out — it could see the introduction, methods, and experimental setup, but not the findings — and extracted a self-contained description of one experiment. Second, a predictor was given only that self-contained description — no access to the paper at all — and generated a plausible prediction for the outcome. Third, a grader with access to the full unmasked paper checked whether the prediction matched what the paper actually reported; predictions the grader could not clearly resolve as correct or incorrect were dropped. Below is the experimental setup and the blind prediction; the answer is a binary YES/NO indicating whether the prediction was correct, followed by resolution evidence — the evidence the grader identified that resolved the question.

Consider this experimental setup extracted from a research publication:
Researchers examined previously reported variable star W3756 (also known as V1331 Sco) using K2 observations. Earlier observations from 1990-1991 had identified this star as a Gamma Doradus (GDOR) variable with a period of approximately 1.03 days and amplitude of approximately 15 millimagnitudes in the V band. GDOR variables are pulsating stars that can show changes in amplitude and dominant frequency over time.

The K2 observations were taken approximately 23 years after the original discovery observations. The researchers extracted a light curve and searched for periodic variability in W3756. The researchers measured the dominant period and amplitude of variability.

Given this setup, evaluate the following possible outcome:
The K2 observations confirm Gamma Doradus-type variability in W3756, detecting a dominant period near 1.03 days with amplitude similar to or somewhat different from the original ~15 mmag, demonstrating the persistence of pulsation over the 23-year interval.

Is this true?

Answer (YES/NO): NO